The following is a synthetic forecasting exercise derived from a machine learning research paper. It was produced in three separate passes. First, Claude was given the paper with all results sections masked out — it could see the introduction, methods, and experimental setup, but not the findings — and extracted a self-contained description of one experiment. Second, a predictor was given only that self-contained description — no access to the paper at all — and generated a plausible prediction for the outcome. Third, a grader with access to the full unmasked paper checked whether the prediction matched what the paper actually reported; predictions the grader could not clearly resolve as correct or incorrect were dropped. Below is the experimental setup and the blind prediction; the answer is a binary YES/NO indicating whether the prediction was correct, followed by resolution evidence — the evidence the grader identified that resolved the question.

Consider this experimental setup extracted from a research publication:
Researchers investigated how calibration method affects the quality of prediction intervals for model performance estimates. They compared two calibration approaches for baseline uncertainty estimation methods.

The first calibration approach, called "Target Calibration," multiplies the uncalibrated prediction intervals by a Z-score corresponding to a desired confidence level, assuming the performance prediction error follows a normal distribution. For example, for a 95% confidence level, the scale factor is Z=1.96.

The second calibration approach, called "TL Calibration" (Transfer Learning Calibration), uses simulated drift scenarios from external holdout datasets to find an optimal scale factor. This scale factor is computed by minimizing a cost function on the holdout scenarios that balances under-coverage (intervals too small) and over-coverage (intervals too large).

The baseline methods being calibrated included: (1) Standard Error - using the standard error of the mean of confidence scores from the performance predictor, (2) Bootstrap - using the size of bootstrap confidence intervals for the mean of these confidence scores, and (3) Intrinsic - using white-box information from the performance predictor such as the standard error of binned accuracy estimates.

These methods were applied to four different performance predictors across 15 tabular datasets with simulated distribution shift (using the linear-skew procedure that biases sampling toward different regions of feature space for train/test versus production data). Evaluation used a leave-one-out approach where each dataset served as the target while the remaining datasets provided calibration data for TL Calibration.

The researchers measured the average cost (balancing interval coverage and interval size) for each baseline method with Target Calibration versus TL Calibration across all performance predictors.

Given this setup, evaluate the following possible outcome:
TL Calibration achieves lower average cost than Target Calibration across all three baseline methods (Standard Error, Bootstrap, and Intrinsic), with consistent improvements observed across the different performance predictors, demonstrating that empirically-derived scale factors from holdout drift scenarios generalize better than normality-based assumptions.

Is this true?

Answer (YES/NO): YES